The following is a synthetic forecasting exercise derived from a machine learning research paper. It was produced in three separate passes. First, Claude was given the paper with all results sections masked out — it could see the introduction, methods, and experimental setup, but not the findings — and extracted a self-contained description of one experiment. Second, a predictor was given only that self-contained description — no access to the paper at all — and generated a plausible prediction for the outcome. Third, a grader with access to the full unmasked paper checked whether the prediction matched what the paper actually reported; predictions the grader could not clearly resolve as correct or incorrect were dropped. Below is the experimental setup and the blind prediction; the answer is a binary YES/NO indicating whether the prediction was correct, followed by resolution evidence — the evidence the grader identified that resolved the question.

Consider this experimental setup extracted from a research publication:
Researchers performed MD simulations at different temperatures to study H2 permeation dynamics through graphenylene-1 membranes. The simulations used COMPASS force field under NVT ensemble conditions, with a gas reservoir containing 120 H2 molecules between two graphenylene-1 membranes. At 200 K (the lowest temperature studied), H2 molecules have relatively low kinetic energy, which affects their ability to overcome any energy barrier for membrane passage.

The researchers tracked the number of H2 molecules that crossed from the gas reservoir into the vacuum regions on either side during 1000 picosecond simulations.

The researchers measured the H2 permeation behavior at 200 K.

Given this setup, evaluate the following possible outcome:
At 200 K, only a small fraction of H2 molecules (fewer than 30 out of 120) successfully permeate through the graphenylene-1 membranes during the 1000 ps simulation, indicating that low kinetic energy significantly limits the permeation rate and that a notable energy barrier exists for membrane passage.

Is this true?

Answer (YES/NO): YES